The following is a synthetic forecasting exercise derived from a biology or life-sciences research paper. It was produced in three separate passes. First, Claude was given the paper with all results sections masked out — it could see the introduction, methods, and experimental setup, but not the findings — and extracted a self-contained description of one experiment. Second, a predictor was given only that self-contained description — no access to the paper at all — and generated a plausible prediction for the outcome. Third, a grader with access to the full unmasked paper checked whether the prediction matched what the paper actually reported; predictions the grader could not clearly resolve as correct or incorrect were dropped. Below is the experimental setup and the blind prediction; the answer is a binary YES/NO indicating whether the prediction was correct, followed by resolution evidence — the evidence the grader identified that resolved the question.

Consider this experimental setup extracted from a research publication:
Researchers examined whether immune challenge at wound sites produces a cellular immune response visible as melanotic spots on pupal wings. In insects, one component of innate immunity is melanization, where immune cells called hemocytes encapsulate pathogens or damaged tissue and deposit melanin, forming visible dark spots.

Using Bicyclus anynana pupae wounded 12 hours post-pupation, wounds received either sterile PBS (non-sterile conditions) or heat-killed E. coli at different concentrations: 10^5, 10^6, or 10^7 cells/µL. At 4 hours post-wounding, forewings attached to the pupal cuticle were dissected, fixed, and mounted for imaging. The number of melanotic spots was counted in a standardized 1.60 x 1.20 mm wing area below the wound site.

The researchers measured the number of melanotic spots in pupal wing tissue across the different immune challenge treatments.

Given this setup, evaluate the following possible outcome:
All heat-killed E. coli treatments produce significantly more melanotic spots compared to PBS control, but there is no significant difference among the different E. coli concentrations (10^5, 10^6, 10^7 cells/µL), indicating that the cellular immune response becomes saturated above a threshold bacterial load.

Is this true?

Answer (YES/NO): NO